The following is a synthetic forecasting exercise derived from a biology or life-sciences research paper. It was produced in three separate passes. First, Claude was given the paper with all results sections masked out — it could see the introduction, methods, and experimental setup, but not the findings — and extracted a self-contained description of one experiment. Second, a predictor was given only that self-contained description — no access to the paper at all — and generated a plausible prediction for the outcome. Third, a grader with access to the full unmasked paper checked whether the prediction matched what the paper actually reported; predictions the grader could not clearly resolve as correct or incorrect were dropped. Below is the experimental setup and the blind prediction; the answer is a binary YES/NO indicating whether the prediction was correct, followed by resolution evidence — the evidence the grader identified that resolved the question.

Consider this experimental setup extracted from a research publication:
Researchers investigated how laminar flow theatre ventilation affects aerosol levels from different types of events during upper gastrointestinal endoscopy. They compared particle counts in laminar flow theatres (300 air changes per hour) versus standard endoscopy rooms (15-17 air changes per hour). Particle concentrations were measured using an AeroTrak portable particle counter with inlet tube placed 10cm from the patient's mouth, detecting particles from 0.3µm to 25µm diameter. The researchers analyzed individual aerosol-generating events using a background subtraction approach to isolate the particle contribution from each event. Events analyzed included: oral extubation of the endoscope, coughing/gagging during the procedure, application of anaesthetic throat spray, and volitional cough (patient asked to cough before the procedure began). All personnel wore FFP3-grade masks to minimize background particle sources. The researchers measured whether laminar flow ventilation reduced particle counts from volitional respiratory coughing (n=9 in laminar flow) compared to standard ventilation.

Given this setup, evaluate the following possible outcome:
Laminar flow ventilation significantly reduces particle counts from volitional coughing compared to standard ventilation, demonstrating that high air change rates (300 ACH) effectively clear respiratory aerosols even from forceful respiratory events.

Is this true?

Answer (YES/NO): NO